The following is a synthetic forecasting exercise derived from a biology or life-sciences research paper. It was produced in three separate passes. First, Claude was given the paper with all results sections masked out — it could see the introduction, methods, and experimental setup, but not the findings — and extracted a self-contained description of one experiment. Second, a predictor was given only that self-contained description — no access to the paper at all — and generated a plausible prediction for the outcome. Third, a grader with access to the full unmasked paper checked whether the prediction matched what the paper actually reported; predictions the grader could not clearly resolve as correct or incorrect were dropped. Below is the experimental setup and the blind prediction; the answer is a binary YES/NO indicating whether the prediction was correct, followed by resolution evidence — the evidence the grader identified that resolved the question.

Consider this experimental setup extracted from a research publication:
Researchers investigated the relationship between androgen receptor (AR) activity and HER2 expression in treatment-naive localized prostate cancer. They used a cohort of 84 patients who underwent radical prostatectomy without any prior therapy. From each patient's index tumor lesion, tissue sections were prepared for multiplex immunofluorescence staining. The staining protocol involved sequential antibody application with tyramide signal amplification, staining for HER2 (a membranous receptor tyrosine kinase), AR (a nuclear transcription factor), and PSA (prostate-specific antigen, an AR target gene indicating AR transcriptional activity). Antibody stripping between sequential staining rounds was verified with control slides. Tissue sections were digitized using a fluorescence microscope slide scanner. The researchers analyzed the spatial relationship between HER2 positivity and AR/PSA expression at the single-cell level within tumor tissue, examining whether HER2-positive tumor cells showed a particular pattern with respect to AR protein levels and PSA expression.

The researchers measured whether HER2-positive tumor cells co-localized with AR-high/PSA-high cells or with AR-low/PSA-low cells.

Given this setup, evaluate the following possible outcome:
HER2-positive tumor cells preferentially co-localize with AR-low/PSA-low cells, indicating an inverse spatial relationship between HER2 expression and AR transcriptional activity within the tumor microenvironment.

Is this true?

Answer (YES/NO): YES